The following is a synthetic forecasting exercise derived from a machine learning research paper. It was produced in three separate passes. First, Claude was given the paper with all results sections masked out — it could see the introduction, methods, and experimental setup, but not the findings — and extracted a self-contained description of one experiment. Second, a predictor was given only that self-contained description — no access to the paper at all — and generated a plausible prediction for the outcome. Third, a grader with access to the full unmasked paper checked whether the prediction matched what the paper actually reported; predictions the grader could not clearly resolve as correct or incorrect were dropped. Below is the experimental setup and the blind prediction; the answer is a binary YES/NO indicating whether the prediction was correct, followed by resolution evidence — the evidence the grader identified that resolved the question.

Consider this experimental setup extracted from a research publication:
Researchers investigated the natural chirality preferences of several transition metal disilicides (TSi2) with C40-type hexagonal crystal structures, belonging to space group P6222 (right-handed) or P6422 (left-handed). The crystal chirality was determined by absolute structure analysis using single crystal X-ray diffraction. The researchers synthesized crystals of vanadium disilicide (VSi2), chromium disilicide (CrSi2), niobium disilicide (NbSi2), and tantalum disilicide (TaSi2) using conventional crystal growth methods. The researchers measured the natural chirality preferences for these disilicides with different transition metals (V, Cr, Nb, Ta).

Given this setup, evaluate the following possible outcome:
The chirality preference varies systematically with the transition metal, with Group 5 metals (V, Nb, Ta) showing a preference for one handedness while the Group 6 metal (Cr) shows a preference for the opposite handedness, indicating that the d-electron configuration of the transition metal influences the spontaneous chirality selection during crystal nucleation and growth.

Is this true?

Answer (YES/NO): NO